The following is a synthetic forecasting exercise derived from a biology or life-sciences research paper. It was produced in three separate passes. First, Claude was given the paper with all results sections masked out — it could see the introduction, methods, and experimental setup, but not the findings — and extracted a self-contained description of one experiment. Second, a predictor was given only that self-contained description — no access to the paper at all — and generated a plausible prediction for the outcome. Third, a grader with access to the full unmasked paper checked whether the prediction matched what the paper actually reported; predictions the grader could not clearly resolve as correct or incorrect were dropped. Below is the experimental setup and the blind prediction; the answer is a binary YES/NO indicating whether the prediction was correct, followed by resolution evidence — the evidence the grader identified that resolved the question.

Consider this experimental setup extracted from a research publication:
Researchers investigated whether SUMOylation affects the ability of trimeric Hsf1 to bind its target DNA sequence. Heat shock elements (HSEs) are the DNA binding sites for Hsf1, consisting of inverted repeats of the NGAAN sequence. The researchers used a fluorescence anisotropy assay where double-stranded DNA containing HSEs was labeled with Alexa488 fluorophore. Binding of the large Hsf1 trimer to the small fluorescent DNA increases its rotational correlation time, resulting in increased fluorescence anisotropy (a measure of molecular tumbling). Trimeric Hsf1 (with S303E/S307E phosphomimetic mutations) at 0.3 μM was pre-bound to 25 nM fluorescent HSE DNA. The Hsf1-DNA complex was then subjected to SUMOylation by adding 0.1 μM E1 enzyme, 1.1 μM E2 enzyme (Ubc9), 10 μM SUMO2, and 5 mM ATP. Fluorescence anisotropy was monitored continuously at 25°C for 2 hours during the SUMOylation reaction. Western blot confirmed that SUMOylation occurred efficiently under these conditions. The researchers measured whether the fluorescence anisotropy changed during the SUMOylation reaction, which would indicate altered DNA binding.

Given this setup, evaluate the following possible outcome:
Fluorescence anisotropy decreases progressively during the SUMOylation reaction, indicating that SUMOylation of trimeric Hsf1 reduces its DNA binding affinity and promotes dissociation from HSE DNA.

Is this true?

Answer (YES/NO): NO